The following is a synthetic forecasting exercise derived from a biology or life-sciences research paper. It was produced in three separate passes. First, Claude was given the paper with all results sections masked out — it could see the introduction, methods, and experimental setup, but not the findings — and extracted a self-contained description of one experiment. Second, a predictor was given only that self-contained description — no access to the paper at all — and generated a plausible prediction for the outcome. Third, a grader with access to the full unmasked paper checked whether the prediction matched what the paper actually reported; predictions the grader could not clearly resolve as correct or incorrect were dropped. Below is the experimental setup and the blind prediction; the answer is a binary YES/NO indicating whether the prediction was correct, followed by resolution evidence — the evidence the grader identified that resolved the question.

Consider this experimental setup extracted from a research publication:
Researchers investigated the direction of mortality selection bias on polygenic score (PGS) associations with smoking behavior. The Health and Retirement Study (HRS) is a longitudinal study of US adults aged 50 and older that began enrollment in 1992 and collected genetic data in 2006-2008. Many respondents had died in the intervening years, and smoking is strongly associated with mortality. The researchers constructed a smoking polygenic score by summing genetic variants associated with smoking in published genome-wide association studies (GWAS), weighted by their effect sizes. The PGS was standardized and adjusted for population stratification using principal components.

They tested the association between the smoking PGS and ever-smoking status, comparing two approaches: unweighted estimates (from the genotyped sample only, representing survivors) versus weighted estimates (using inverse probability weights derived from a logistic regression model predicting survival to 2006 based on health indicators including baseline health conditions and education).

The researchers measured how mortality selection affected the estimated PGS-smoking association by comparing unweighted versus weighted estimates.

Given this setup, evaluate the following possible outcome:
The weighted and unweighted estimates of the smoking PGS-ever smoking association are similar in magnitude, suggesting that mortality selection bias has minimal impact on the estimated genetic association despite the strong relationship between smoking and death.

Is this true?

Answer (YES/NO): YES